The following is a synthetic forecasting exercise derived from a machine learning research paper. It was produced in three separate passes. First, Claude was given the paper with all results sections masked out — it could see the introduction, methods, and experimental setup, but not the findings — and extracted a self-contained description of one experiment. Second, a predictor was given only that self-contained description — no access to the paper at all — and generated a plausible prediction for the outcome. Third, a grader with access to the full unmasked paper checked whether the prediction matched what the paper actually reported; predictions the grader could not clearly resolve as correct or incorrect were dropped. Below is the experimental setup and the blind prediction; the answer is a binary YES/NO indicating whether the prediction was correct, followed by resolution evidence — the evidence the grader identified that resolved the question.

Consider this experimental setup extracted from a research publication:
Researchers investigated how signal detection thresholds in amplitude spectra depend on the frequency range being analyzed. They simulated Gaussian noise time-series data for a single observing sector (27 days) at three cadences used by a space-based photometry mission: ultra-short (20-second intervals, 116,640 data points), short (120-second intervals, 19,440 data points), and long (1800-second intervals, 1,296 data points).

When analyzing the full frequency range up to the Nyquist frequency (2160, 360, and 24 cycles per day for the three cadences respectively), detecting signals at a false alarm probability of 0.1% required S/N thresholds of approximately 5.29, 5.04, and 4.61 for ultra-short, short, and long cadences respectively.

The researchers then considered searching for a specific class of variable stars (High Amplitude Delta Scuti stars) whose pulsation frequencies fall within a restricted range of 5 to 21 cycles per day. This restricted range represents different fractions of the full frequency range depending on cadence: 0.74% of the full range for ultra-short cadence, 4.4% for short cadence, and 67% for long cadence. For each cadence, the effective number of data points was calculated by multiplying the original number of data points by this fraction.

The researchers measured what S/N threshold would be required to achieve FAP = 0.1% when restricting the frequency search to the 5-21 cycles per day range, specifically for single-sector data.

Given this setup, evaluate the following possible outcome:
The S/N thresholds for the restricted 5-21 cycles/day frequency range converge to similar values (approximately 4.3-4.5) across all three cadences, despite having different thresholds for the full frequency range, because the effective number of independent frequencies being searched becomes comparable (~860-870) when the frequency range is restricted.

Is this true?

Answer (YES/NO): NO